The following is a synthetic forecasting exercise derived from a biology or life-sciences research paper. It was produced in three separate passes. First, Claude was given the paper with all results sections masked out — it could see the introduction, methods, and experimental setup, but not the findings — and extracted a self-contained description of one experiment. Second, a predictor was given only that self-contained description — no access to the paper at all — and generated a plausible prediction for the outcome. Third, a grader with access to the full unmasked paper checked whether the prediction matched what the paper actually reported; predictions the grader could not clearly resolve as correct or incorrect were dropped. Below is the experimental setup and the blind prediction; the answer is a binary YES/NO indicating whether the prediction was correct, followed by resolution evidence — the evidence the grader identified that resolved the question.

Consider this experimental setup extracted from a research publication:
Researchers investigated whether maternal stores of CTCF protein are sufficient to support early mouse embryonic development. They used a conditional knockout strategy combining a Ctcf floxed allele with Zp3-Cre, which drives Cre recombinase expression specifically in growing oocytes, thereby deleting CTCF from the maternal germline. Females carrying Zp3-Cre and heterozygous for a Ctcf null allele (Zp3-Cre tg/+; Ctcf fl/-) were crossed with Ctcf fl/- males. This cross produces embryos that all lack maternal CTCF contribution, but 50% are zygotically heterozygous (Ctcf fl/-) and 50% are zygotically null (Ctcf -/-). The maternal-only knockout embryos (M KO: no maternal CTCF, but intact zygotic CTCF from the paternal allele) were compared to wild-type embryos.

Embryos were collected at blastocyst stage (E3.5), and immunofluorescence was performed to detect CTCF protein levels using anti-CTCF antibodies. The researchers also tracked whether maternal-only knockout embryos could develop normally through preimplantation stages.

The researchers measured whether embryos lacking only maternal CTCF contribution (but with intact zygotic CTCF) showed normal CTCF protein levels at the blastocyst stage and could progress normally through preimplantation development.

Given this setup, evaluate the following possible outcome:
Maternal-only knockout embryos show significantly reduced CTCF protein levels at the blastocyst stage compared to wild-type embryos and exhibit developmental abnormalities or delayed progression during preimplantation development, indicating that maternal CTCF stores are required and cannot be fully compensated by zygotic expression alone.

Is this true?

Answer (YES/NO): NO